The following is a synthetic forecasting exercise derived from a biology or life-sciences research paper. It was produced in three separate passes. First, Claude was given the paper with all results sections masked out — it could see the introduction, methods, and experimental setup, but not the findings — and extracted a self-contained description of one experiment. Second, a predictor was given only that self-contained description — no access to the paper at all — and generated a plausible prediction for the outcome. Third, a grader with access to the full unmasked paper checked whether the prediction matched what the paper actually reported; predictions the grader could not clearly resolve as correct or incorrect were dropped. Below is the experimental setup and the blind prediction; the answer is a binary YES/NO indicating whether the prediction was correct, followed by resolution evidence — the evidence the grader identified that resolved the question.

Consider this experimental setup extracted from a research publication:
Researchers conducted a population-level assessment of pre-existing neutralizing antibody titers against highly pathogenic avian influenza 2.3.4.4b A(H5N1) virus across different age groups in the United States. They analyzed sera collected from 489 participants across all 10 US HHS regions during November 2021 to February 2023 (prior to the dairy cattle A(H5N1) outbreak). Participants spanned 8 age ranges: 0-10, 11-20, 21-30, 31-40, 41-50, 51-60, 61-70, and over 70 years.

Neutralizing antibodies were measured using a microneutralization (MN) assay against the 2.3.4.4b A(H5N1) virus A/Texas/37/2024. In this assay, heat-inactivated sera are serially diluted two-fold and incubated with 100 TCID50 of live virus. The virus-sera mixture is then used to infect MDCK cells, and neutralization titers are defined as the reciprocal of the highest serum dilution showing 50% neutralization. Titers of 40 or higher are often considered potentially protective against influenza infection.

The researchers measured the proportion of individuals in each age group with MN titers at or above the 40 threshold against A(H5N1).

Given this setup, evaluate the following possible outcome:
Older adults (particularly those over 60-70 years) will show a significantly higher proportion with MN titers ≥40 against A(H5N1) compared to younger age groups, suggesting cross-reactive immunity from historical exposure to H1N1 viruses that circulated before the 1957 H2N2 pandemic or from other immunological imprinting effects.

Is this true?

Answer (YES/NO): NO